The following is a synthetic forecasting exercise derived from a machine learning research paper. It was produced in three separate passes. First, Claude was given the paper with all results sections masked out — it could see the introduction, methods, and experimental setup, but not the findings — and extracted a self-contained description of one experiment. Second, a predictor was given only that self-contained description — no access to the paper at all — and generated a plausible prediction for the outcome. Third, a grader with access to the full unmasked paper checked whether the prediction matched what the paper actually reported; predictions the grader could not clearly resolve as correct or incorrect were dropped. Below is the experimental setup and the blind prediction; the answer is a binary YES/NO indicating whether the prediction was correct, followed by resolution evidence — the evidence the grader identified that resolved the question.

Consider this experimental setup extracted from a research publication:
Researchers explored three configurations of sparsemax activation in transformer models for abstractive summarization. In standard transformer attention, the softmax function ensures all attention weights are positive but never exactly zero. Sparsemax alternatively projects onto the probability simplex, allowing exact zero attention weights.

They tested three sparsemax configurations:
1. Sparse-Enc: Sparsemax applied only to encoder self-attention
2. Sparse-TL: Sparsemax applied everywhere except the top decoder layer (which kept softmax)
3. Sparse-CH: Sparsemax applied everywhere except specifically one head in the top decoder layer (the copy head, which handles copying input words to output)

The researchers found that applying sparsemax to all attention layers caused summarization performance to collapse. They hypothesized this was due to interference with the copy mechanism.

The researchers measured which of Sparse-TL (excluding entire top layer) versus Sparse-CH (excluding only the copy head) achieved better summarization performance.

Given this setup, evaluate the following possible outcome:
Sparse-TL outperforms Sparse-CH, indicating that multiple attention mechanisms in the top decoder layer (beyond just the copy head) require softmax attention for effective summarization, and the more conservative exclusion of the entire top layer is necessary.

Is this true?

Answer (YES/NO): NO